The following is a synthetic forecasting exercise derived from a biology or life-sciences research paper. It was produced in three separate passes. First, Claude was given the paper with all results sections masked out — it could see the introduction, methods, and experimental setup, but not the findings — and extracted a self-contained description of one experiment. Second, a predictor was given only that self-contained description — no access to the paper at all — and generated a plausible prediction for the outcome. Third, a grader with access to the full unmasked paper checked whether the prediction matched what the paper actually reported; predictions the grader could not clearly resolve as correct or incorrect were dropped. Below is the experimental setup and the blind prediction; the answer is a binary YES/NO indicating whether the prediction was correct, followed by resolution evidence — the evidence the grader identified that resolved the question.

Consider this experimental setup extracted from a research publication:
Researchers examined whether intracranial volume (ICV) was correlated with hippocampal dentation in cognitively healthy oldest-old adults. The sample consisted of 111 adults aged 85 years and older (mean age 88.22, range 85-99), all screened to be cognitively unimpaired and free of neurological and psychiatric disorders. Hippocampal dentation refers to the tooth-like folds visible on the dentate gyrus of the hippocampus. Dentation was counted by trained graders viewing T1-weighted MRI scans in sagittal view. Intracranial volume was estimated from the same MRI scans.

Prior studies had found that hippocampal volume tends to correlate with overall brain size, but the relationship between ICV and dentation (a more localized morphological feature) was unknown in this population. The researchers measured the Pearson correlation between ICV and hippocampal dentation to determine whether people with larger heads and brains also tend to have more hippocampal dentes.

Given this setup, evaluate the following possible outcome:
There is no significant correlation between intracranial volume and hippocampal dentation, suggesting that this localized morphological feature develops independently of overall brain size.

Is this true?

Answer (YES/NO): YES